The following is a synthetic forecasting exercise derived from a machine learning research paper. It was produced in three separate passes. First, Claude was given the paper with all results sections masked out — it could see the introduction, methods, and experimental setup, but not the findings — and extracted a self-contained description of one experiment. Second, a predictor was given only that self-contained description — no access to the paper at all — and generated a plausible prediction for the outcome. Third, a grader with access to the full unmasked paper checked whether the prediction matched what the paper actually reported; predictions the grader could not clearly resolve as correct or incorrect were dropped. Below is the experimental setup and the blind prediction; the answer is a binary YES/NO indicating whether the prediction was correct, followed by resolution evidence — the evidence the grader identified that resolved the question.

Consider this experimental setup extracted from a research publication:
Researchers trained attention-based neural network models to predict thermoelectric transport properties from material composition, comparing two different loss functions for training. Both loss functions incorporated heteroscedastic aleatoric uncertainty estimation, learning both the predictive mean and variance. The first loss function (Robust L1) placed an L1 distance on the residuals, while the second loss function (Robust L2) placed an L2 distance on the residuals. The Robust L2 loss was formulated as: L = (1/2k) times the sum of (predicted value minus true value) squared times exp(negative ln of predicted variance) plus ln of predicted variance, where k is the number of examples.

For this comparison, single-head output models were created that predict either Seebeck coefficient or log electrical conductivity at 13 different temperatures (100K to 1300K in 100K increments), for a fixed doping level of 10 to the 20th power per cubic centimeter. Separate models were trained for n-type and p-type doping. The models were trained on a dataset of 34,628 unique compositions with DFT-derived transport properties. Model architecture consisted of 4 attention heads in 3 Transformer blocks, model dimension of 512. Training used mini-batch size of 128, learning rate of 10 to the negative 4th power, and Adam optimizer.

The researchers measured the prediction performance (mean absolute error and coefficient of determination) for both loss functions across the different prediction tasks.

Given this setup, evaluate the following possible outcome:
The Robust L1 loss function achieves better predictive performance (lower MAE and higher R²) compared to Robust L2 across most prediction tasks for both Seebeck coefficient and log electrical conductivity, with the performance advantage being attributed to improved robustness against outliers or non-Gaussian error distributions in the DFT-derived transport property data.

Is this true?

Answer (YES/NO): NO